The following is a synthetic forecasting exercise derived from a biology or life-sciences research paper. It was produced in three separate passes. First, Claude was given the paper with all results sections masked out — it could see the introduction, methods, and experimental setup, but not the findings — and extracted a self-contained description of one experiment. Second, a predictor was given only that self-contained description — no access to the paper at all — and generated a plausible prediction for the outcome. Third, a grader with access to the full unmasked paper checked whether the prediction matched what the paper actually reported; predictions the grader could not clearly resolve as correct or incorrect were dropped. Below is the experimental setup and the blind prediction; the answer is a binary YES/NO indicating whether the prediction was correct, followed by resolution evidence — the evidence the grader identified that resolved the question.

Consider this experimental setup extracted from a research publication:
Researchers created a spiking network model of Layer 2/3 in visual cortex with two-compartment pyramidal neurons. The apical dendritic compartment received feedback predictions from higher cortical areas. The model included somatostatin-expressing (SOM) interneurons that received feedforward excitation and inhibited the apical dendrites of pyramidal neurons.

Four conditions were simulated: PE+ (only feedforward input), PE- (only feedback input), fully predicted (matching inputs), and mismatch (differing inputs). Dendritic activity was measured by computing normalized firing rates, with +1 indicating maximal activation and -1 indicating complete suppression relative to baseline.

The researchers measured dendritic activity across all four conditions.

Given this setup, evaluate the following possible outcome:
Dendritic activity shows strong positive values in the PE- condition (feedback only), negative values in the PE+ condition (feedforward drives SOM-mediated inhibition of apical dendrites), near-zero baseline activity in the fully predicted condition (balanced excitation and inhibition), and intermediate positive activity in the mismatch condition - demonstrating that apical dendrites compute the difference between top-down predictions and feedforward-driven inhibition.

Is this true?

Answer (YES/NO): NO